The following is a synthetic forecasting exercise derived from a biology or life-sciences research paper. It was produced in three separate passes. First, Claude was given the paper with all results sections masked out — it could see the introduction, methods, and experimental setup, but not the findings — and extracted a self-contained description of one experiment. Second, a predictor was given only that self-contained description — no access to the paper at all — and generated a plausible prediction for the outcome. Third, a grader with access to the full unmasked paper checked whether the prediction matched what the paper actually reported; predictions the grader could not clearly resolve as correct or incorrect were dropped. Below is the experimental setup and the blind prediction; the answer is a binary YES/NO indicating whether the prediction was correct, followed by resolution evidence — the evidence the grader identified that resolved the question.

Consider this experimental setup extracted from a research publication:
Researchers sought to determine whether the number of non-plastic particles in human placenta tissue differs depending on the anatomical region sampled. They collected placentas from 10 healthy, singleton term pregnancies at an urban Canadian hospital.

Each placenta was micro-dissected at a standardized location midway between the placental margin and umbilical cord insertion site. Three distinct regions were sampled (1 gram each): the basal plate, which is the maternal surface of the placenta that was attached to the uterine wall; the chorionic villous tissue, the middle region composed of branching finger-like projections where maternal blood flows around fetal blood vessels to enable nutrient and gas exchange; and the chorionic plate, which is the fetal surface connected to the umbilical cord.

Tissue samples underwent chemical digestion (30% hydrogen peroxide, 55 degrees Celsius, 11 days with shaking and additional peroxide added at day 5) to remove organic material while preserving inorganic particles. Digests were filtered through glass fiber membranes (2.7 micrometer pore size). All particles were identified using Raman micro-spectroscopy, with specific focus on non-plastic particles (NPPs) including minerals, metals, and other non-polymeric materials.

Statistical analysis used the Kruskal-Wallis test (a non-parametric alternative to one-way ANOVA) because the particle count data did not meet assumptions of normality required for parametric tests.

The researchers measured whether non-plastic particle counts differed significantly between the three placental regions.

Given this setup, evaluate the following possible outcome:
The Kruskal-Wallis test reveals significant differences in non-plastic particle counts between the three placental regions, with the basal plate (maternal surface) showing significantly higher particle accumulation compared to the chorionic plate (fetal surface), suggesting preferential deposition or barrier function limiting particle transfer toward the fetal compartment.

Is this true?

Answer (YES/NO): NO